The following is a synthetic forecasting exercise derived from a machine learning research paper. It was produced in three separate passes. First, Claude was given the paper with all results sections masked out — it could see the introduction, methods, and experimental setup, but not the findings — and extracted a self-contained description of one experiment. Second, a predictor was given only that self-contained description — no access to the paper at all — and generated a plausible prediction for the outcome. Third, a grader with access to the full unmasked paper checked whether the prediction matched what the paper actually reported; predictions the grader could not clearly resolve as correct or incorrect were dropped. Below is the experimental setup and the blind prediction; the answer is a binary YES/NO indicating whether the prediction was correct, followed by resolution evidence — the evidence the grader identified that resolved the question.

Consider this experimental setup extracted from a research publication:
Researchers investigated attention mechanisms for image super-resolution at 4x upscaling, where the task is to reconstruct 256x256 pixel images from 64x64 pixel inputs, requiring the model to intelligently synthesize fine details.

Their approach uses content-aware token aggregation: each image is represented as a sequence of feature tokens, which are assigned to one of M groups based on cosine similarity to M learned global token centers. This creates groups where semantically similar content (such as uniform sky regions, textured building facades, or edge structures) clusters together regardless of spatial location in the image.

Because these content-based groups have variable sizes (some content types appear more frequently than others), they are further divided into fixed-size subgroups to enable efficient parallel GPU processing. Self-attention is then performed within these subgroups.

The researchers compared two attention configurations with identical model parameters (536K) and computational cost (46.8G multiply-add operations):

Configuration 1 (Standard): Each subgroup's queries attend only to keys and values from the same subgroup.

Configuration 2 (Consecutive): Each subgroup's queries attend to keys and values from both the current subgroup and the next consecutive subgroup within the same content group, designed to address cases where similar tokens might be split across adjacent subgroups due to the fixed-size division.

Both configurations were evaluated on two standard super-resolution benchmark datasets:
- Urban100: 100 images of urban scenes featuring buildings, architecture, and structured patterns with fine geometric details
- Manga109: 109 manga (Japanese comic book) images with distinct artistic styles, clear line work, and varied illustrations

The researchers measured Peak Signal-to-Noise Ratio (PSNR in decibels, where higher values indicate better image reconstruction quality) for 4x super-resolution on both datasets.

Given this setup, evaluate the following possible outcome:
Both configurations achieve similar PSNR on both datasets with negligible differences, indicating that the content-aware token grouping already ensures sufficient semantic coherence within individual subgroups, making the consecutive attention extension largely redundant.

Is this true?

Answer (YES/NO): NO